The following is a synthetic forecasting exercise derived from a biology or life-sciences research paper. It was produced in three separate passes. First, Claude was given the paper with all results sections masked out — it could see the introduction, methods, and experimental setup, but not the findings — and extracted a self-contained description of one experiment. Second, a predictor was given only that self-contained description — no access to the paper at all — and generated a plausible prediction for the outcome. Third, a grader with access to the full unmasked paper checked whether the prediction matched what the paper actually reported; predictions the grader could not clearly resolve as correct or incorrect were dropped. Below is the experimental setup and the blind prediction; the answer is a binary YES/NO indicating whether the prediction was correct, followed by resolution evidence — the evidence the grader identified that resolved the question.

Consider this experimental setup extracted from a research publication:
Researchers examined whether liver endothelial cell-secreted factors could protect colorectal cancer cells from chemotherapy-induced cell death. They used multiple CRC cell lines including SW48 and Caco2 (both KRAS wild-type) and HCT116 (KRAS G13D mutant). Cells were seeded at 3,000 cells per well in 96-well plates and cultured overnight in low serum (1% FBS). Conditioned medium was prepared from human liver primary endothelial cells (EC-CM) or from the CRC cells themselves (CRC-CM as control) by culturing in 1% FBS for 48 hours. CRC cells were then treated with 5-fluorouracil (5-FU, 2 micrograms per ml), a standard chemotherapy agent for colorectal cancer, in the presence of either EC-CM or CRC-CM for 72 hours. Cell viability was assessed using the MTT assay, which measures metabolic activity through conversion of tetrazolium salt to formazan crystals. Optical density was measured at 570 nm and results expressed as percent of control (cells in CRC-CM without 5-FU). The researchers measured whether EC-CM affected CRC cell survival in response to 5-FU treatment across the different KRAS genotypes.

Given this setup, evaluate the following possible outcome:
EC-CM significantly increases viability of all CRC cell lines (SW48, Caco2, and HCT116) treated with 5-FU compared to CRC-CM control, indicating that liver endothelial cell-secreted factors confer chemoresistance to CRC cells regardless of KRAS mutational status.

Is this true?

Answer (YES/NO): YES